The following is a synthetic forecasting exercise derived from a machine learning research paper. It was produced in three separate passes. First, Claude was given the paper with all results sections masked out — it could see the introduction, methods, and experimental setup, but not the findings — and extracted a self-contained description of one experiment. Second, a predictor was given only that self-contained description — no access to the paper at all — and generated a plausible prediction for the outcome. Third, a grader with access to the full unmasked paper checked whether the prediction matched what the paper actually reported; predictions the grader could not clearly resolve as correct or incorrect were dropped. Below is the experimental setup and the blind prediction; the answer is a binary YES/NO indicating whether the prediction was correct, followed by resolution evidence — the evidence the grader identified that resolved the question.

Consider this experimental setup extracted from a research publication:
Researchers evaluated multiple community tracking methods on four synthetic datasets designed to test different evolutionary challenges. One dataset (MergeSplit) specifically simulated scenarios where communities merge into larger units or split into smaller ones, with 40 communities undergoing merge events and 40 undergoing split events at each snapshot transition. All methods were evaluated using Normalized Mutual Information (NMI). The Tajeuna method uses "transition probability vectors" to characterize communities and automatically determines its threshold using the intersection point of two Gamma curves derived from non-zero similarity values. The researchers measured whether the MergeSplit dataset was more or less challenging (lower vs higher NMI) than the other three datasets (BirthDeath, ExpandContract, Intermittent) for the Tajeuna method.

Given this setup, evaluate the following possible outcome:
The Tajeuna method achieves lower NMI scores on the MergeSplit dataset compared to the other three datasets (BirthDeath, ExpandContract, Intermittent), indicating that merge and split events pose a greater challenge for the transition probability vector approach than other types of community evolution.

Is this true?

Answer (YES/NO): YES